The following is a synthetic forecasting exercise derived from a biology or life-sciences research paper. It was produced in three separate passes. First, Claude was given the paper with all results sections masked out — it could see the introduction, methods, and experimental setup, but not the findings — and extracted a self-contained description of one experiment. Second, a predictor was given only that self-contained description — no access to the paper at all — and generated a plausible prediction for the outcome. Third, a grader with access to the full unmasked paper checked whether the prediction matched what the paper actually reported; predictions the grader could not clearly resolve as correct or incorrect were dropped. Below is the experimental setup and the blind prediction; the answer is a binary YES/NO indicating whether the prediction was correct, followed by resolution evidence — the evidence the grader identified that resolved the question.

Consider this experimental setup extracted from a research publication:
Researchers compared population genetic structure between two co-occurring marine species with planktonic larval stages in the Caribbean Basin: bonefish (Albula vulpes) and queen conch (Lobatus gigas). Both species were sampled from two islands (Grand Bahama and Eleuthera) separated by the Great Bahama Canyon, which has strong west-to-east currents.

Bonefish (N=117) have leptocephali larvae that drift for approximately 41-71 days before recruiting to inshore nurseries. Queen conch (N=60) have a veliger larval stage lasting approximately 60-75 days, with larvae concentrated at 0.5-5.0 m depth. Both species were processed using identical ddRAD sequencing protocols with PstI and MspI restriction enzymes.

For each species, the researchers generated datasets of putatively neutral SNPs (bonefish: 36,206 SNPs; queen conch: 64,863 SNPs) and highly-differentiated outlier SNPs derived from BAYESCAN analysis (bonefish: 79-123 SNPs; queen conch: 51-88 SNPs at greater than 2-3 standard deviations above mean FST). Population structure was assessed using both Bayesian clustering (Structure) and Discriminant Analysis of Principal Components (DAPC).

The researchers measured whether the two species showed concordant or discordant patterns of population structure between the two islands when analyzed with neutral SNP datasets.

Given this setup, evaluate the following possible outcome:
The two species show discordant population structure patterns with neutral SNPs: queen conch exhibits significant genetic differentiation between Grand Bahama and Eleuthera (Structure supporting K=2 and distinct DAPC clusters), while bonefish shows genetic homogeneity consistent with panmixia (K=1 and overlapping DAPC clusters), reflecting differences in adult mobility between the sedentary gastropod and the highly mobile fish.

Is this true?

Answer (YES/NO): NO